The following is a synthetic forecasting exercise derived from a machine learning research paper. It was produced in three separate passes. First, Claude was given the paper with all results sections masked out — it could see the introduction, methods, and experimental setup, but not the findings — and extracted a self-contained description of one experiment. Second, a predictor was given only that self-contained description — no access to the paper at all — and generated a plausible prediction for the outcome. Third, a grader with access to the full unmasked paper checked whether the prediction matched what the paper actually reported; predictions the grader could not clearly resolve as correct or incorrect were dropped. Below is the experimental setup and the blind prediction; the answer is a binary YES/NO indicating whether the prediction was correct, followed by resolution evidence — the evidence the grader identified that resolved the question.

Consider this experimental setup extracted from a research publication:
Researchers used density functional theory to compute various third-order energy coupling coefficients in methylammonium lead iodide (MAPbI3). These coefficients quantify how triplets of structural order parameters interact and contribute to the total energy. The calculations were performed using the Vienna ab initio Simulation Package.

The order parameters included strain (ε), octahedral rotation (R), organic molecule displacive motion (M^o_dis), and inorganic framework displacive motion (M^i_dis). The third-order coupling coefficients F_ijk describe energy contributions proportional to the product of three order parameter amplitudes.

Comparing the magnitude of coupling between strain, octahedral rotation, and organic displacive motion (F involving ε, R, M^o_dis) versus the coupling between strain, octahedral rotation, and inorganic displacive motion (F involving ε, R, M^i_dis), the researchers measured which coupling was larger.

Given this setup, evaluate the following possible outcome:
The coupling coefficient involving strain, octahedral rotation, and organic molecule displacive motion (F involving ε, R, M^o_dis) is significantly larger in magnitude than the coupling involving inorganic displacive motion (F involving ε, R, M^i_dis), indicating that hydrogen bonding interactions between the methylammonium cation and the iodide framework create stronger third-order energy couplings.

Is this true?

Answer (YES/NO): NO